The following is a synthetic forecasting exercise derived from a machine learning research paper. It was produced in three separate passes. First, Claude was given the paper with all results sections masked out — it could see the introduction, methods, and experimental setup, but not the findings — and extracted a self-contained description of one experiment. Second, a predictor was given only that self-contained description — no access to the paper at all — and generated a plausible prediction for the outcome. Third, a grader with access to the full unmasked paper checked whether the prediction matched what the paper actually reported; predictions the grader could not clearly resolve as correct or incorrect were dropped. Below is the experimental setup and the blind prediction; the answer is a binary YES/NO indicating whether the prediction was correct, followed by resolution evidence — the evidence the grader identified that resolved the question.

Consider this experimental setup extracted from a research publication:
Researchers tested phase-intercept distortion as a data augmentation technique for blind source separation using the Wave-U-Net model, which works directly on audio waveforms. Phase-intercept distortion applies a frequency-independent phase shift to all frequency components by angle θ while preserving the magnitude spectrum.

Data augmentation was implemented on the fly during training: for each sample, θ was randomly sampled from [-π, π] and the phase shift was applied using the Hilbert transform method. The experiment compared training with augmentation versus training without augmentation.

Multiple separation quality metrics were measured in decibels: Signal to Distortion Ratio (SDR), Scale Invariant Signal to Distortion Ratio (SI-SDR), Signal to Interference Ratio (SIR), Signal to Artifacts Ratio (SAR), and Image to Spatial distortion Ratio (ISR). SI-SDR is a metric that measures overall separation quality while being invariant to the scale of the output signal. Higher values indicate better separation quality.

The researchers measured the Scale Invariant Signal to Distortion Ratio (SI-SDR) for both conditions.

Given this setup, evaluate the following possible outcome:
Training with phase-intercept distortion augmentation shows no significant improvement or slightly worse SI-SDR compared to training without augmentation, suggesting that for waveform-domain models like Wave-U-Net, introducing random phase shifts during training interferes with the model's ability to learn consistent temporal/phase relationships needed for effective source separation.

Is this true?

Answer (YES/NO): NO